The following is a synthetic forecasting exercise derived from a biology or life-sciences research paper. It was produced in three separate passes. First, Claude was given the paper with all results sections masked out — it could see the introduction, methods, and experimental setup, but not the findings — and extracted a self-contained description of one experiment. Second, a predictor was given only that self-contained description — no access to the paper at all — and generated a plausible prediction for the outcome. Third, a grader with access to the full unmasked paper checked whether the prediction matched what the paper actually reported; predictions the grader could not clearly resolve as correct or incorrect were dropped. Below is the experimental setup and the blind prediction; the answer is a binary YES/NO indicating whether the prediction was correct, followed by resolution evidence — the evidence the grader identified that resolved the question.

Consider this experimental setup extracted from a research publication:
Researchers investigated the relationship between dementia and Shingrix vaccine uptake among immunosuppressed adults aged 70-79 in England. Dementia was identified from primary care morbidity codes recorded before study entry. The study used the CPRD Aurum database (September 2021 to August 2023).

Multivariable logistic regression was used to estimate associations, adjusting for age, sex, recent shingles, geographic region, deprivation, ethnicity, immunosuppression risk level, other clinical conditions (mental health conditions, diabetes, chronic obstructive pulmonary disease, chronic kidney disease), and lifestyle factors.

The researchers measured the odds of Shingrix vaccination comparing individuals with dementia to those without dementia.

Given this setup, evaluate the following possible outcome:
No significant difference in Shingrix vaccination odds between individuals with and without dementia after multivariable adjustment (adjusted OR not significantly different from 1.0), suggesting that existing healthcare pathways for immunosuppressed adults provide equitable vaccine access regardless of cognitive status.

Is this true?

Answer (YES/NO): NO